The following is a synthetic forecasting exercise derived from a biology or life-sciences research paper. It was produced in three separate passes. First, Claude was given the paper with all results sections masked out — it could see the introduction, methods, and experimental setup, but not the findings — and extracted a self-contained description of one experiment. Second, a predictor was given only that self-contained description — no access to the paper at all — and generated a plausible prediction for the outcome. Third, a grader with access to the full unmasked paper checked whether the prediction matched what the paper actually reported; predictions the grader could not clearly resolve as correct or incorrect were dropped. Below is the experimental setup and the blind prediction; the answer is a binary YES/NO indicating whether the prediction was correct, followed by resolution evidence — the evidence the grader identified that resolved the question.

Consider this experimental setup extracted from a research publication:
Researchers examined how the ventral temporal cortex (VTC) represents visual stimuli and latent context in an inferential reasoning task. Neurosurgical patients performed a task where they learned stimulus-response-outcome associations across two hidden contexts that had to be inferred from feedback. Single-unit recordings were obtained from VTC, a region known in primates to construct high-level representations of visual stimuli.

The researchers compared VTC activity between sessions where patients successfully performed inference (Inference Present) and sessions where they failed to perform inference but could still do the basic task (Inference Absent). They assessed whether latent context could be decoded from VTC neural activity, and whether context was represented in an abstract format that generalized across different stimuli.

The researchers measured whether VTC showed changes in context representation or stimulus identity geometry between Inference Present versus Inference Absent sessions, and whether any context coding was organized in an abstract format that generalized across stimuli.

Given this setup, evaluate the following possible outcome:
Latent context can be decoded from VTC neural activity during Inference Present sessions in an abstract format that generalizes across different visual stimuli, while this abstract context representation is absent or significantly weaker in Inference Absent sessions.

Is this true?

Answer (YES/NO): NO